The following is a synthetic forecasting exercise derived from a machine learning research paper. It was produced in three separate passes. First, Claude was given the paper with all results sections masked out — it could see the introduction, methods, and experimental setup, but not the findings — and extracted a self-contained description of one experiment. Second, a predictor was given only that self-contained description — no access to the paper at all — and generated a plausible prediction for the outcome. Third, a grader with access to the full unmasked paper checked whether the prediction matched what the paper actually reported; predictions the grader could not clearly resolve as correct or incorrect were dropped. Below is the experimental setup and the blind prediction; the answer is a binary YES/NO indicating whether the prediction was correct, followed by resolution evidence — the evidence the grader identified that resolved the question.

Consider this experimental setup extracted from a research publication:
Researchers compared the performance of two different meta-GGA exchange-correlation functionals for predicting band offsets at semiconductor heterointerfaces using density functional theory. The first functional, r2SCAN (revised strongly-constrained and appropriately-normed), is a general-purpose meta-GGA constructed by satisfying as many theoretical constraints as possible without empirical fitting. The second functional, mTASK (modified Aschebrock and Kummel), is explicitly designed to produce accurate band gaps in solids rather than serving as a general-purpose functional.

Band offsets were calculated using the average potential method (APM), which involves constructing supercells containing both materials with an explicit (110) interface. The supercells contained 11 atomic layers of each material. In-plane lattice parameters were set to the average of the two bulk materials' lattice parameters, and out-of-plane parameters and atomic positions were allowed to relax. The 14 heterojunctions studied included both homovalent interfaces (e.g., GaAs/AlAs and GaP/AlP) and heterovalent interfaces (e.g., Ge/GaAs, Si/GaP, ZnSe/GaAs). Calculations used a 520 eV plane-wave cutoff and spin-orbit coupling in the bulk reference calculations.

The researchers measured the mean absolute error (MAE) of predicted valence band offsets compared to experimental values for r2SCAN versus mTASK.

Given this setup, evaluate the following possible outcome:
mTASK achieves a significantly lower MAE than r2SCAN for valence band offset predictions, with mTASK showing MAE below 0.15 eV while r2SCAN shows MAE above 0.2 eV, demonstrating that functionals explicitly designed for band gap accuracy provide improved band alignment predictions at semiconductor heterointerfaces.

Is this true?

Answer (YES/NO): NO